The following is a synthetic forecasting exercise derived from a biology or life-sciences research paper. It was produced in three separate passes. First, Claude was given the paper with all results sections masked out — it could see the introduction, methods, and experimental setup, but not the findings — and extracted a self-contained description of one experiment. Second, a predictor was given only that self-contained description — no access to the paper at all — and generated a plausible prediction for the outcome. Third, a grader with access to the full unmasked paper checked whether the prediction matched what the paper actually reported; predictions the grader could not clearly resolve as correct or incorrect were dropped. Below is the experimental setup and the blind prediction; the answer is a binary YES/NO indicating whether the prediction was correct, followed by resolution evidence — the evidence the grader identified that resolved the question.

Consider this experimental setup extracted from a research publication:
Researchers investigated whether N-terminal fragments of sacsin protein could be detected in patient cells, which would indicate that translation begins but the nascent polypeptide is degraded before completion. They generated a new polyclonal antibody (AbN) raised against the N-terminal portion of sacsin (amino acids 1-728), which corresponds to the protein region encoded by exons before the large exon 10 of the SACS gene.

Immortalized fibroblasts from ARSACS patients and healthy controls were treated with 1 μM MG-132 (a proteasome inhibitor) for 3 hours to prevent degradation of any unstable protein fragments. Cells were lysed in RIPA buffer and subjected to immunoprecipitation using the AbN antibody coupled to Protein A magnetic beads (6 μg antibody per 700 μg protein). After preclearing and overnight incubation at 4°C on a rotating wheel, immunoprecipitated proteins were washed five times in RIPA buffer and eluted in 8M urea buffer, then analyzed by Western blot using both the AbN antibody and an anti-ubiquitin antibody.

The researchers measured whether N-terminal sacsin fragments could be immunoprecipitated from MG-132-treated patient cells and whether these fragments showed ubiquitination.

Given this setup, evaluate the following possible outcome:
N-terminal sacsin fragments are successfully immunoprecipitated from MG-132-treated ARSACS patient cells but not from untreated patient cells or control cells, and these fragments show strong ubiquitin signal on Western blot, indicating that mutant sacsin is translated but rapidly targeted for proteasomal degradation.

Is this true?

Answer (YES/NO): NO